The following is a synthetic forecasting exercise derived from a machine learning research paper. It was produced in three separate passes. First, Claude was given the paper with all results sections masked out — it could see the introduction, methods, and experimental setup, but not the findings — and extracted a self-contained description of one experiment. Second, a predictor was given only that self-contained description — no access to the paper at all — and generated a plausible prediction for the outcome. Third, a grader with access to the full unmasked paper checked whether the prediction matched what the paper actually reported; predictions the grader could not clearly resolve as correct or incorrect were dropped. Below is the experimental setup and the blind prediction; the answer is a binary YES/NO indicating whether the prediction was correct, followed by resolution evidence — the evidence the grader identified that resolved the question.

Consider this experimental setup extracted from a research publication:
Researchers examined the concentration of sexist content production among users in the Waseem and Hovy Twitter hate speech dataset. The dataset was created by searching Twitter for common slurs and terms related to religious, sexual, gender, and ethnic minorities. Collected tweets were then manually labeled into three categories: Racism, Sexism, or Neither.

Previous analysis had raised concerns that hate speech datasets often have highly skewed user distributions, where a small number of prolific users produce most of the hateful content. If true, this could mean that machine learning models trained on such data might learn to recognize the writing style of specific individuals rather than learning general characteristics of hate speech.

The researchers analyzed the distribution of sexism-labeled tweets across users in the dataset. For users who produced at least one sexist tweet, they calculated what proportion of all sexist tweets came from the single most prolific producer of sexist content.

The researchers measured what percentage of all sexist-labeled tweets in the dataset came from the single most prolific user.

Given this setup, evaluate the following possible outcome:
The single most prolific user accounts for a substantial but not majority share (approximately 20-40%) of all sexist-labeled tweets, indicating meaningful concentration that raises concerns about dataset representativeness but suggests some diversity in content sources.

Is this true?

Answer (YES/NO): NO